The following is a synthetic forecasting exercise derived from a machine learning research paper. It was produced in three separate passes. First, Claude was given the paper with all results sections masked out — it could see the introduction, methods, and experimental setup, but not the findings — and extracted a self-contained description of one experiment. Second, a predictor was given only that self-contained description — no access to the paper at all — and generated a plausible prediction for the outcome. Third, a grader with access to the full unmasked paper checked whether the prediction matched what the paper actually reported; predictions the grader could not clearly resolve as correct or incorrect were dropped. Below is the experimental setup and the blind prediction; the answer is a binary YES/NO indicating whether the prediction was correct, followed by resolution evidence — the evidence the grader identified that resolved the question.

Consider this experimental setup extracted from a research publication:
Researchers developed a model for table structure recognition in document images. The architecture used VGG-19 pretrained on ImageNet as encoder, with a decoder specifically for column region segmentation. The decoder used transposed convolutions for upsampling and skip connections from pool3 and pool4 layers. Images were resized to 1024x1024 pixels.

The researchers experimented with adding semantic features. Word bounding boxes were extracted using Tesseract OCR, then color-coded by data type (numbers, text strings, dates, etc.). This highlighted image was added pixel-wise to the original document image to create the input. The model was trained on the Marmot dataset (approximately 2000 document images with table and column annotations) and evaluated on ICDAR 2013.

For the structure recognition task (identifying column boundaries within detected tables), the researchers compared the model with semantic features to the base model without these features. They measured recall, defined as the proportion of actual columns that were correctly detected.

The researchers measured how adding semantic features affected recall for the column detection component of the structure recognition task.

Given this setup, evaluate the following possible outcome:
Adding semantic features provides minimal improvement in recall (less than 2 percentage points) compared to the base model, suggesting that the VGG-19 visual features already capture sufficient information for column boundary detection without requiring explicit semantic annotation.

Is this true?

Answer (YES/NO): YES